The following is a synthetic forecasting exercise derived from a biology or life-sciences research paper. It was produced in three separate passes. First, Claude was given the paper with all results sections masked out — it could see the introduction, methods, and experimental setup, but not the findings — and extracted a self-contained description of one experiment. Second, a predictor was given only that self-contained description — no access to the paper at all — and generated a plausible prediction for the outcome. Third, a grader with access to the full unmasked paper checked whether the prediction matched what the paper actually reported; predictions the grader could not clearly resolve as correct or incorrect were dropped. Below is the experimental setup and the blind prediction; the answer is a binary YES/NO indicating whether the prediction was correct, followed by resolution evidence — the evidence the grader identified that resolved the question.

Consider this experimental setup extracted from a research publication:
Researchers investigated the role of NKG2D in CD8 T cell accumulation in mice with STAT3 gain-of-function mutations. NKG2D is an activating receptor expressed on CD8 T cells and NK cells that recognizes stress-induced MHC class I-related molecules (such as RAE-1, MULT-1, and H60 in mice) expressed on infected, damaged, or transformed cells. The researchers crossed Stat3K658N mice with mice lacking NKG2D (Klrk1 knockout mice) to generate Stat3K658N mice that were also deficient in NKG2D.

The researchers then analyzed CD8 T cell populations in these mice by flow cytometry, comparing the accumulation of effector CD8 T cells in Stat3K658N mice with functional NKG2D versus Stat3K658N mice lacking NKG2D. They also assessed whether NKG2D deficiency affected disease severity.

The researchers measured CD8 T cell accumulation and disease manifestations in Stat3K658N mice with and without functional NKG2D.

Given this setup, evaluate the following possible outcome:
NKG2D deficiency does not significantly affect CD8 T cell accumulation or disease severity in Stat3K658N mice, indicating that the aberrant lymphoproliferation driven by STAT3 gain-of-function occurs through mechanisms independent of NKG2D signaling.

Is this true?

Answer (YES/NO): NO